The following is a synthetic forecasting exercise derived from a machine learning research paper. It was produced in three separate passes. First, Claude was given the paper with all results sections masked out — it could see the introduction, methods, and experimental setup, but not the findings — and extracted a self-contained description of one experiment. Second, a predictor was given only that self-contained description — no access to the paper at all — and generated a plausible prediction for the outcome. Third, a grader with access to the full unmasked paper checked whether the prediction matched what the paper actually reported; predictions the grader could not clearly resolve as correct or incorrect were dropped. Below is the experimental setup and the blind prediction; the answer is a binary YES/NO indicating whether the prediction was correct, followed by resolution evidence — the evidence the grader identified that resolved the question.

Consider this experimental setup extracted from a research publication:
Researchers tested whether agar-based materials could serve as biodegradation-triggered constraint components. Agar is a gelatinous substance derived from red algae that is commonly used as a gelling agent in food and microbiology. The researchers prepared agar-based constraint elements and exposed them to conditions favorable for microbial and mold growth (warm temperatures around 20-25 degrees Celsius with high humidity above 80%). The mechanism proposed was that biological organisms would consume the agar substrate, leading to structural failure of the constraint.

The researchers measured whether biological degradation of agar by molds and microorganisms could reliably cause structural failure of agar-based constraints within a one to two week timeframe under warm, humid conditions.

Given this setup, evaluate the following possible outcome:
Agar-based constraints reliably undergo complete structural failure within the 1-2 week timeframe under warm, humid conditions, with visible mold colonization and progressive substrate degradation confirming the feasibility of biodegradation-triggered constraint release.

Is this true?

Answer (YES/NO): YES